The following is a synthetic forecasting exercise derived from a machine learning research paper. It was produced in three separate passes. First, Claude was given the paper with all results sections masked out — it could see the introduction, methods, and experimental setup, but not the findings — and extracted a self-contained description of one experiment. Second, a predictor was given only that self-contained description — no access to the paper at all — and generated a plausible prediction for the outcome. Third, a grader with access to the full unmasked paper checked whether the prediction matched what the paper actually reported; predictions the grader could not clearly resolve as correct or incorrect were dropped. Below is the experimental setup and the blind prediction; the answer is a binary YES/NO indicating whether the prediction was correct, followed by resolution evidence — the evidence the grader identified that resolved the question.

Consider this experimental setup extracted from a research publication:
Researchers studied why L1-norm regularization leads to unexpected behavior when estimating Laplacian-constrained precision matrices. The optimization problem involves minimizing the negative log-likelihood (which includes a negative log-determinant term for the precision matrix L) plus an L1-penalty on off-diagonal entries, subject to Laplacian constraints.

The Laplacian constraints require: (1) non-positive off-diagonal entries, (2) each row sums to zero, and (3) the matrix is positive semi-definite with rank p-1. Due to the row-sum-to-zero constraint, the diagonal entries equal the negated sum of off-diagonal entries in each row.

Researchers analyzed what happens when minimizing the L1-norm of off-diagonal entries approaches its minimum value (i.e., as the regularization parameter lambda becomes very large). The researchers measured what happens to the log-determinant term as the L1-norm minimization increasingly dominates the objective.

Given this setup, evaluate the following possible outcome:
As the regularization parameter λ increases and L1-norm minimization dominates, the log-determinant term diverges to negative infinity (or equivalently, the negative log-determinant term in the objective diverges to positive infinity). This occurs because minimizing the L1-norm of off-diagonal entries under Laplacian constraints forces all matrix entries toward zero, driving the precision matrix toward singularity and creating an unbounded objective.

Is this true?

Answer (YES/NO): NO